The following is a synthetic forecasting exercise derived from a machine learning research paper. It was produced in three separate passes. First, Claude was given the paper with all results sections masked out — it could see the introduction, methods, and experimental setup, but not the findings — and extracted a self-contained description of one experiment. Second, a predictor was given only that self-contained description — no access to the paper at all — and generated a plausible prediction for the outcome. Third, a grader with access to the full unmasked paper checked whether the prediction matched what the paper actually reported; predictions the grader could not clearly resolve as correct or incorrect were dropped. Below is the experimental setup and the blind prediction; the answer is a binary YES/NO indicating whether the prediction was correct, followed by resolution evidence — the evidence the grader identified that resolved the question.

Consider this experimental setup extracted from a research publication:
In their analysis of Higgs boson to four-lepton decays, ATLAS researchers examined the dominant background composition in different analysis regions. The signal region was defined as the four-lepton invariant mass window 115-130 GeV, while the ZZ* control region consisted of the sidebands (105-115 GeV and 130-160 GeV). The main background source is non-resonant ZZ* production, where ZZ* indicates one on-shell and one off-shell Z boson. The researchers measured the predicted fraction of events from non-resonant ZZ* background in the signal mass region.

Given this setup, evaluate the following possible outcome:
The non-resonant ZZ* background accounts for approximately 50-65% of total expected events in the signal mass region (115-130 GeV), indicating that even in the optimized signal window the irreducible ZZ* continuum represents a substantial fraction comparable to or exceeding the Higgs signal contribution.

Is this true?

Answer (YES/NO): NO